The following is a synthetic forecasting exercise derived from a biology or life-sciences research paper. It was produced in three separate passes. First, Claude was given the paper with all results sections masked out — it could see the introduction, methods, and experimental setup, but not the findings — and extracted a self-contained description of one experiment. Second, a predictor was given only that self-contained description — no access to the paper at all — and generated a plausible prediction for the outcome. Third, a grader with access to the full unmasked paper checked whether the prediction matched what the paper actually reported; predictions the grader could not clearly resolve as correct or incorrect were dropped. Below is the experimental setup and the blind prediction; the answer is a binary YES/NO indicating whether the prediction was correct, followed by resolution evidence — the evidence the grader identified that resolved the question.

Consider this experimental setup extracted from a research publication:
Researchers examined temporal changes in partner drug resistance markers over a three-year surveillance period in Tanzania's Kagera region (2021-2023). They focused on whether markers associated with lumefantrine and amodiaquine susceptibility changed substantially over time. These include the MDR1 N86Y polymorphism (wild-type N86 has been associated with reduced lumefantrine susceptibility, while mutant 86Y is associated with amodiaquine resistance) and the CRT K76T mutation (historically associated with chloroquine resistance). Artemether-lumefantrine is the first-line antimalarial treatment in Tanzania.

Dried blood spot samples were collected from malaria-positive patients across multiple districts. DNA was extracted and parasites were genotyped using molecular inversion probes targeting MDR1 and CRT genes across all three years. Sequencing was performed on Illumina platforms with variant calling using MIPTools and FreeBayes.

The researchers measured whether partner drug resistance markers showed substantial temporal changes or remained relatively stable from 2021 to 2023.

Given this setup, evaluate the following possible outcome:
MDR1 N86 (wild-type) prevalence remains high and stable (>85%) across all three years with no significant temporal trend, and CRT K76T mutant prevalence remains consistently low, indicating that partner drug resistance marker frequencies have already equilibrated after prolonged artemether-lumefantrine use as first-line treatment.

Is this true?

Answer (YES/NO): NO